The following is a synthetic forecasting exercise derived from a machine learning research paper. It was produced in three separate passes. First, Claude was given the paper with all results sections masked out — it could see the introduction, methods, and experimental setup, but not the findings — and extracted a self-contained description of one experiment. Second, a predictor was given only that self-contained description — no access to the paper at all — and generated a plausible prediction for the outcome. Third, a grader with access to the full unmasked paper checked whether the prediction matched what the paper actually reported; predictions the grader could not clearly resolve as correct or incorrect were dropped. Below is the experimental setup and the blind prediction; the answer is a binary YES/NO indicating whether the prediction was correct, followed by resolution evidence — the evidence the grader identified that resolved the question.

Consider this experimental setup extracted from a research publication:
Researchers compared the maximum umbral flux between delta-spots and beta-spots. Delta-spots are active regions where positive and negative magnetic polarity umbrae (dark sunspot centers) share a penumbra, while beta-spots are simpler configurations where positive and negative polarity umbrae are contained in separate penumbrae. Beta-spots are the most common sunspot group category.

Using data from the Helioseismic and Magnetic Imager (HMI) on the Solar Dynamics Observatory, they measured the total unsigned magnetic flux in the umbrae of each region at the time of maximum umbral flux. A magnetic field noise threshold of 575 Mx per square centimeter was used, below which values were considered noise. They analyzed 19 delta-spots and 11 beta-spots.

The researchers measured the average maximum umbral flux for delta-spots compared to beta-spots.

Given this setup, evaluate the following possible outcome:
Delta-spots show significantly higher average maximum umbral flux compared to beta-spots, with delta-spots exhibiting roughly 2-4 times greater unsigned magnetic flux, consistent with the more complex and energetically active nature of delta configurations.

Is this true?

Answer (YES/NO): YES